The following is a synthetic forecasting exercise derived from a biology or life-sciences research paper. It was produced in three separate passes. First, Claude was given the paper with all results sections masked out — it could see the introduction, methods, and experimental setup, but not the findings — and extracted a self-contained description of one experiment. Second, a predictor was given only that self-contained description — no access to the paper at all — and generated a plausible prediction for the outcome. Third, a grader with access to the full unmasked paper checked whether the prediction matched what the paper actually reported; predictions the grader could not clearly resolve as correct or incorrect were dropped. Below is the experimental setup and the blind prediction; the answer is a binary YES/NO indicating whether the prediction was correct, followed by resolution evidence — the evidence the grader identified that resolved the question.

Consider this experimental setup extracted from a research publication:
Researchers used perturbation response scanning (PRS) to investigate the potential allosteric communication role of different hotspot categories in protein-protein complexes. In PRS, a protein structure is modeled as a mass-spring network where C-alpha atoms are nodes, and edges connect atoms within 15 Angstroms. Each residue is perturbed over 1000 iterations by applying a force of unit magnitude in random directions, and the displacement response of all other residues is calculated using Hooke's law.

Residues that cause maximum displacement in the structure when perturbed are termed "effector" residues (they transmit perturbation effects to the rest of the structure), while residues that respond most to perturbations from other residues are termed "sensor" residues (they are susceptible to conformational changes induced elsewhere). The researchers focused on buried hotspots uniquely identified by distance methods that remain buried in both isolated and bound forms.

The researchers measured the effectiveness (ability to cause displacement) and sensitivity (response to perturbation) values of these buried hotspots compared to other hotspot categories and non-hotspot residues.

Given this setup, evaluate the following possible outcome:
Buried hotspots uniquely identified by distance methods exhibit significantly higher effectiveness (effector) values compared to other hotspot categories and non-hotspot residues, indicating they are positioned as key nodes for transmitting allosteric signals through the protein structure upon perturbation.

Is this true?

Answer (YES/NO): NO